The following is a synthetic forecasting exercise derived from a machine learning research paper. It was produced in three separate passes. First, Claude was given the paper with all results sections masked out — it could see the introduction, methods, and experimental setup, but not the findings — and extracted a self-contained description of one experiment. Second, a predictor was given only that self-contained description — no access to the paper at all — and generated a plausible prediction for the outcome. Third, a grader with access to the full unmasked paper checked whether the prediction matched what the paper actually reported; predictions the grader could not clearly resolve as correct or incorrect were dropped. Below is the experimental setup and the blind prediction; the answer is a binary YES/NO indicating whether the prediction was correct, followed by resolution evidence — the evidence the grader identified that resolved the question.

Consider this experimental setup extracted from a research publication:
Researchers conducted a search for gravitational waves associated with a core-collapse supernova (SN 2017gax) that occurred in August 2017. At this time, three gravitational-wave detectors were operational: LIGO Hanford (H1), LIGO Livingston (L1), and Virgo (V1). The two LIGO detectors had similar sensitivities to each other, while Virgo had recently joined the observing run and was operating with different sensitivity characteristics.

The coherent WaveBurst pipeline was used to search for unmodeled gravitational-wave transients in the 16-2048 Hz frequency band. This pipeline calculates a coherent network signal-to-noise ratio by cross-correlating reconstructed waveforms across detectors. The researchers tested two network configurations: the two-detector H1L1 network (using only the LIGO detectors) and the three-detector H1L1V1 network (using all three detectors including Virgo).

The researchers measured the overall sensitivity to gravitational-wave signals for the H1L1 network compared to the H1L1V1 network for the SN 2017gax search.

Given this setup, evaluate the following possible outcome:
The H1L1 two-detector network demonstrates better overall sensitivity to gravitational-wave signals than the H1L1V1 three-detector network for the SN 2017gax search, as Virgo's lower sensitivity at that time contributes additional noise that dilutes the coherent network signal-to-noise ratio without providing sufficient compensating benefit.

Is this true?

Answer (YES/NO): YES